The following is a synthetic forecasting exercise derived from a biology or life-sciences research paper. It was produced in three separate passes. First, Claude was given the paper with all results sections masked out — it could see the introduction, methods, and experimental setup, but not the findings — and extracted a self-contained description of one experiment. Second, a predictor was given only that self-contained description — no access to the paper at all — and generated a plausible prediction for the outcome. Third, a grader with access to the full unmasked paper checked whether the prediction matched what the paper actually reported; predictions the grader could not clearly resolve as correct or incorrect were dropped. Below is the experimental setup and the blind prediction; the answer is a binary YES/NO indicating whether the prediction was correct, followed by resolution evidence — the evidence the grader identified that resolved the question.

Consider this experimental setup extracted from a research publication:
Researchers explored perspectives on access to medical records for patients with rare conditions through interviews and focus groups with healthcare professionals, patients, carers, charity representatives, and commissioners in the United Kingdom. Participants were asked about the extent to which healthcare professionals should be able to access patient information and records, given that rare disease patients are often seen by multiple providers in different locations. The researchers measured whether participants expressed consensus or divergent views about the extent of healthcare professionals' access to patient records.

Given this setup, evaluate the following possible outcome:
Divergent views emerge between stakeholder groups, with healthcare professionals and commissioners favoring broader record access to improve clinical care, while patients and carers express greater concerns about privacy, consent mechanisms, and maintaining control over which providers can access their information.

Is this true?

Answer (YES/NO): NO